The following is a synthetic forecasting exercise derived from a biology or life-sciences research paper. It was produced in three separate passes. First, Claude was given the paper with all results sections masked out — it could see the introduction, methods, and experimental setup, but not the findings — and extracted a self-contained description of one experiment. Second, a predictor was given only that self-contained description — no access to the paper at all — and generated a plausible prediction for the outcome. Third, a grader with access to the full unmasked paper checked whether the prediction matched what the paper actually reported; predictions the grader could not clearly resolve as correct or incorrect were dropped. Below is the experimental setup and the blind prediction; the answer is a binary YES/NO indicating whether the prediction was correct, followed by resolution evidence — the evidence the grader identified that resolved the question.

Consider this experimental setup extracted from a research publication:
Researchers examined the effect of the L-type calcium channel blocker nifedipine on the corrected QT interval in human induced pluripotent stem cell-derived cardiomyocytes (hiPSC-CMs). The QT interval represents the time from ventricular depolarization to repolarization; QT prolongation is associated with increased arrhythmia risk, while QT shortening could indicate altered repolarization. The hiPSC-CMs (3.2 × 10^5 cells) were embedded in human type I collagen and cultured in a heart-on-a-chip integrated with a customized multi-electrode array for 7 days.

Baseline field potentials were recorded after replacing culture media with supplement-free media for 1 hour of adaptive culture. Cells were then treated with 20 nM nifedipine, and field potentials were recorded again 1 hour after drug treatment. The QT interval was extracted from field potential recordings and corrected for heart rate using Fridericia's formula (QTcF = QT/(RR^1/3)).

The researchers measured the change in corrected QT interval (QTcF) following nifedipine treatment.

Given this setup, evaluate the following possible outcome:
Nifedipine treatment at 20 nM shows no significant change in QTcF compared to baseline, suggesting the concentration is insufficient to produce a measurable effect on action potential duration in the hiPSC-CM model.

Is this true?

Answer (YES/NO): NO